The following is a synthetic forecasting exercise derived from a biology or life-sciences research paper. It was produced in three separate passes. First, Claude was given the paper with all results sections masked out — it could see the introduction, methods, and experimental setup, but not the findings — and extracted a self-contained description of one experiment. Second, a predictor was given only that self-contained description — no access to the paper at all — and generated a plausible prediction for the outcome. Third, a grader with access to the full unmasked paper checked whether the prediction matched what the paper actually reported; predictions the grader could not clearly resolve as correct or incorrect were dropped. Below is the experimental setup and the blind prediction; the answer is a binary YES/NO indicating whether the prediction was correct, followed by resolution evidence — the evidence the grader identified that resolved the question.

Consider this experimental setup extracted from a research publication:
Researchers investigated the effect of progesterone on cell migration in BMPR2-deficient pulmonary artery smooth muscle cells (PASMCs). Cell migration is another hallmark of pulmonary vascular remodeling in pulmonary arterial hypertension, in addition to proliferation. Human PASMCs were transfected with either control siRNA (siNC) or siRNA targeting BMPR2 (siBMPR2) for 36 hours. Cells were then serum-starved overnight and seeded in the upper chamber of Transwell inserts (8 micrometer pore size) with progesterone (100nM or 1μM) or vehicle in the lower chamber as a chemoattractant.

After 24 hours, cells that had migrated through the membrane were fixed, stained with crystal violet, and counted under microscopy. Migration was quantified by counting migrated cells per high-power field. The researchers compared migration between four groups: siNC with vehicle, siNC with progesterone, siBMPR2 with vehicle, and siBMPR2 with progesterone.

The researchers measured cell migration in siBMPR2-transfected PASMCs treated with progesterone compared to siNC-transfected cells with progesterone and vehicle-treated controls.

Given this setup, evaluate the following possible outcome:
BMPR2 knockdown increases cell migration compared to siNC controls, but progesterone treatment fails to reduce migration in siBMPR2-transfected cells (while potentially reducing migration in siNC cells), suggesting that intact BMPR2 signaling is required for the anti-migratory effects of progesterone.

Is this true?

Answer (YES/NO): NO